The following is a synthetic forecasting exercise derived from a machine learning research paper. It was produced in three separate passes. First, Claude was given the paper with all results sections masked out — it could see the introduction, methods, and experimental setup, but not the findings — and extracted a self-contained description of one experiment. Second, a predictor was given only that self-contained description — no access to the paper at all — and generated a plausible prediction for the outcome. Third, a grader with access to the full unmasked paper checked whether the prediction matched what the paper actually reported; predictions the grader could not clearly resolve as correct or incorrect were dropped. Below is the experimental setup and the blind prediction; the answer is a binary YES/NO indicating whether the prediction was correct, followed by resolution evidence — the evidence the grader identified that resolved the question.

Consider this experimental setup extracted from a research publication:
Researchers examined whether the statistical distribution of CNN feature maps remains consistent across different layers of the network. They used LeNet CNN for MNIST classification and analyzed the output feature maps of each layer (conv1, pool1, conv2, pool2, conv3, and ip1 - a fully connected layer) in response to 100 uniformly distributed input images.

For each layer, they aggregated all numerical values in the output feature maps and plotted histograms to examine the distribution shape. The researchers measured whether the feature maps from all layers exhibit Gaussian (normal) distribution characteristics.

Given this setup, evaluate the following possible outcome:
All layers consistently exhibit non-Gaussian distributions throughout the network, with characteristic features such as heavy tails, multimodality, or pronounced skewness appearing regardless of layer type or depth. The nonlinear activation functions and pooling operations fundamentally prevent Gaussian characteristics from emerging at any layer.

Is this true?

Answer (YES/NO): NO